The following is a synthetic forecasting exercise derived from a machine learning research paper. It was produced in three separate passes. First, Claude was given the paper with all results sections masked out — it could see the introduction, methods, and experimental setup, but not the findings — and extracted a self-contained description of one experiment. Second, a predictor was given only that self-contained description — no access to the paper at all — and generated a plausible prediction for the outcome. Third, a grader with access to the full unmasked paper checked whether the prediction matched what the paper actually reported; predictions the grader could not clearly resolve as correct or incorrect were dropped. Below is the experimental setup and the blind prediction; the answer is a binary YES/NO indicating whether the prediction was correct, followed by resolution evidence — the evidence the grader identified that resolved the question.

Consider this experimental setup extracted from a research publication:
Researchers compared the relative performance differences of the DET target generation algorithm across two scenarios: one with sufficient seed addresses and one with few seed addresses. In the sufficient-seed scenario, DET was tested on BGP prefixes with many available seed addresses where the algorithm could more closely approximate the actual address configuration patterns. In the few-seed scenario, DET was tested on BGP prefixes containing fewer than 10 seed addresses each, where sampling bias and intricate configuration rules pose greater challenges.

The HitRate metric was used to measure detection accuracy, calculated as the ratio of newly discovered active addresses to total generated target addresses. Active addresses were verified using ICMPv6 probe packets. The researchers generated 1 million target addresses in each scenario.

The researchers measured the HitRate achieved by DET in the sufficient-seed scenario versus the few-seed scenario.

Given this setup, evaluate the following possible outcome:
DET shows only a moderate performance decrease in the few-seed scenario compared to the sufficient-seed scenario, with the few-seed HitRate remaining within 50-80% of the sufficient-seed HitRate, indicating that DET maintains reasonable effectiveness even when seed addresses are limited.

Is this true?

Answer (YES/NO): NO